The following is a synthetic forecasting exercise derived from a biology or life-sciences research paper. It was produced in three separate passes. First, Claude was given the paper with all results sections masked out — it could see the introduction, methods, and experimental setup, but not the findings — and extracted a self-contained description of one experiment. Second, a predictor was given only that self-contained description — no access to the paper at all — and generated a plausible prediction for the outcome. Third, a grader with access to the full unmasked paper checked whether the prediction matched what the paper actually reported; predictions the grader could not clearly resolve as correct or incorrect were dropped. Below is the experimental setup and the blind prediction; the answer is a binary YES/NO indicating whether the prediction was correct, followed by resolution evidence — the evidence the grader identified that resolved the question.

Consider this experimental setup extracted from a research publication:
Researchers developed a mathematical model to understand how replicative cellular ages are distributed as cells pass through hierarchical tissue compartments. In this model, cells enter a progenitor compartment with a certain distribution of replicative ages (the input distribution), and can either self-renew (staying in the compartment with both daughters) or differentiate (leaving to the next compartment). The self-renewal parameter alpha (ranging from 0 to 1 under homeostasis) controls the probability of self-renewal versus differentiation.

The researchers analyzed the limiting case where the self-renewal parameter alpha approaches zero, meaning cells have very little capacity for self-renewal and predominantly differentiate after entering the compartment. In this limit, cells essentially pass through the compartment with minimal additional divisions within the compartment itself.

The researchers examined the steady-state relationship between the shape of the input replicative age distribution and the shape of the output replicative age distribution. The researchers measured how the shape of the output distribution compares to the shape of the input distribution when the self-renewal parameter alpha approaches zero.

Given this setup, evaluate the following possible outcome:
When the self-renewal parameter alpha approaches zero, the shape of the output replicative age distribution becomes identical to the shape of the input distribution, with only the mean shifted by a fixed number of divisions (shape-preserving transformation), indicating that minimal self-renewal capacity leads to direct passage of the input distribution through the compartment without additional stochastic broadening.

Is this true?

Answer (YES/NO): YES